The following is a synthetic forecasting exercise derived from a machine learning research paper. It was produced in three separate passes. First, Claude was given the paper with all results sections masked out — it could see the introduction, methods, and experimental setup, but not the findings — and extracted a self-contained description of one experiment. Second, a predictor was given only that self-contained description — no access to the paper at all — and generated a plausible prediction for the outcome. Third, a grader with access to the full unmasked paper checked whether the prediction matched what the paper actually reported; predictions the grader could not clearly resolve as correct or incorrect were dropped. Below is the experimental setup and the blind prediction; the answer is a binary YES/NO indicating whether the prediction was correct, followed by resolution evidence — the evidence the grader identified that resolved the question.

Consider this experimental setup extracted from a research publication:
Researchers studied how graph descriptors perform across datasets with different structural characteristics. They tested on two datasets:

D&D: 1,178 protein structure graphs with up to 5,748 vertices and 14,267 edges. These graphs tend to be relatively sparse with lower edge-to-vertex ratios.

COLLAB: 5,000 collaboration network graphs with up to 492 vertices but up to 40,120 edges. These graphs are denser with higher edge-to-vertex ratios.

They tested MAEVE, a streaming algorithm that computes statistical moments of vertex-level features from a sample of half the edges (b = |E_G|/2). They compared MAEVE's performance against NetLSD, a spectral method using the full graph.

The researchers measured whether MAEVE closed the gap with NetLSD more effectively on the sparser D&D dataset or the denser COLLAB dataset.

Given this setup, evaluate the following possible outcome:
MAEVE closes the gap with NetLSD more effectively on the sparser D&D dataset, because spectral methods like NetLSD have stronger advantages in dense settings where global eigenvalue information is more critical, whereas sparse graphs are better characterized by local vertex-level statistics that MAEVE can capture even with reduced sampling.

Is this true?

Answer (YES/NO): NO